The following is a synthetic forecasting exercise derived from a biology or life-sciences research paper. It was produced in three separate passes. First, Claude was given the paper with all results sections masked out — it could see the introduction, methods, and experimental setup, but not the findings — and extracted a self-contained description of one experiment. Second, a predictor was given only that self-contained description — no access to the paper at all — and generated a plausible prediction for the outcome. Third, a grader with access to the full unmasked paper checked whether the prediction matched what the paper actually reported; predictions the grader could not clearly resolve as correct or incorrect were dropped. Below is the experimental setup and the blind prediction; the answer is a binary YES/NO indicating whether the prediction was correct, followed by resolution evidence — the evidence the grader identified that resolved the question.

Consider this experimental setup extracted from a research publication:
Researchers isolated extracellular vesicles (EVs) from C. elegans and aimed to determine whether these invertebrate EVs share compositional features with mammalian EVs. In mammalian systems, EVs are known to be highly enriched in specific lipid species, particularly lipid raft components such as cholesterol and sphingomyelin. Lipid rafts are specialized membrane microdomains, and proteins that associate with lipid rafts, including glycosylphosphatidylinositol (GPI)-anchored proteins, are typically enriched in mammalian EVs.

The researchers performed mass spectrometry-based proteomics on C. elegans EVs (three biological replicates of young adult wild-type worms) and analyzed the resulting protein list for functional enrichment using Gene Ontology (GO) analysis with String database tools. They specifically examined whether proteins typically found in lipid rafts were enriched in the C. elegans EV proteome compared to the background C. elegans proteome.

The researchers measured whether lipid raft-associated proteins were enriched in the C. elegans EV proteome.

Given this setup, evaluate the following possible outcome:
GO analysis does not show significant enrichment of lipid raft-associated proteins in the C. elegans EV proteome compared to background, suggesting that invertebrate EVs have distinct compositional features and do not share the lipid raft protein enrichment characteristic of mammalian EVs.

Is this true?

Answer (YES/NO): NO